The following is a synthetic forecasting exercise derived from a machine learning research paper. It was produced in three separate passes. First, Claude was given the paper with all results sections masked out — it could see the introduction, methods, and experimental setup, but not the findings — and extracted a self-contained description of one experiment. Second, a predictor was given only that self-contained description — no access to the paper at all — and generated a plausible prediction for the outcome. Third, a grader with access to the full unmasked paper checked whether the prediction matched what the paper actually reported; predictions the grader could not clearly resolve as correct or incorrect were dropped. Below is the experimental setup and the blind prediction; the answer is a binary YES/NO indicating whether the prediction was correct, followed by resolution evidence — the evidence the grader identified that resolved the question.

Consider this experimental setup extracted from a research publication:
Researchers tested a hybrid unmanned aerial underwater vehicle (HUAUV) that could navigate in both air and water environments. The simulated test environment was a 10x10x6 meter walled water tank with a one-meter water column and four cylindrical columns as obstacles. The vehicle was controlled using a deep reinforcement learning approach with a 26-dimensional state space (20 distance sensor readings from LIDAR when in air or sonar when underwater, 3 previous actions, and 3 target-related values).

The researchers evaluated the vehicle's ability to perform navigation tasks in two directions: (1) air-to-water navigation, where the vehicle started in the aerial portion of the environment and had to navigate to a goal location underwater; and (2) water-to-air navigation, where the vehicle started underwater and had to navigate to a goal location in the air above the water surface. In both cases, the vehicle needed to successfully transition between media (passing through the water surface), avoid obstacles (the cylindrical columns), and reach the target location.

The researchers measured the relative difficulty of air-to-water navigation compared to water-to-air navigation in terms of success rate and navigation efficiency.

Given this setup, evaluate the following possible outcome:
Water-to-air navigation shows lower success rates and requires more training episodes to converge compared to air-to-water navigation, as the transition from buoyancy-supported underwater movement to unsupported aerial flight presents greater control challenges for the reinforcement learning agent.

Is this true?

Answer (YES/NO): NO